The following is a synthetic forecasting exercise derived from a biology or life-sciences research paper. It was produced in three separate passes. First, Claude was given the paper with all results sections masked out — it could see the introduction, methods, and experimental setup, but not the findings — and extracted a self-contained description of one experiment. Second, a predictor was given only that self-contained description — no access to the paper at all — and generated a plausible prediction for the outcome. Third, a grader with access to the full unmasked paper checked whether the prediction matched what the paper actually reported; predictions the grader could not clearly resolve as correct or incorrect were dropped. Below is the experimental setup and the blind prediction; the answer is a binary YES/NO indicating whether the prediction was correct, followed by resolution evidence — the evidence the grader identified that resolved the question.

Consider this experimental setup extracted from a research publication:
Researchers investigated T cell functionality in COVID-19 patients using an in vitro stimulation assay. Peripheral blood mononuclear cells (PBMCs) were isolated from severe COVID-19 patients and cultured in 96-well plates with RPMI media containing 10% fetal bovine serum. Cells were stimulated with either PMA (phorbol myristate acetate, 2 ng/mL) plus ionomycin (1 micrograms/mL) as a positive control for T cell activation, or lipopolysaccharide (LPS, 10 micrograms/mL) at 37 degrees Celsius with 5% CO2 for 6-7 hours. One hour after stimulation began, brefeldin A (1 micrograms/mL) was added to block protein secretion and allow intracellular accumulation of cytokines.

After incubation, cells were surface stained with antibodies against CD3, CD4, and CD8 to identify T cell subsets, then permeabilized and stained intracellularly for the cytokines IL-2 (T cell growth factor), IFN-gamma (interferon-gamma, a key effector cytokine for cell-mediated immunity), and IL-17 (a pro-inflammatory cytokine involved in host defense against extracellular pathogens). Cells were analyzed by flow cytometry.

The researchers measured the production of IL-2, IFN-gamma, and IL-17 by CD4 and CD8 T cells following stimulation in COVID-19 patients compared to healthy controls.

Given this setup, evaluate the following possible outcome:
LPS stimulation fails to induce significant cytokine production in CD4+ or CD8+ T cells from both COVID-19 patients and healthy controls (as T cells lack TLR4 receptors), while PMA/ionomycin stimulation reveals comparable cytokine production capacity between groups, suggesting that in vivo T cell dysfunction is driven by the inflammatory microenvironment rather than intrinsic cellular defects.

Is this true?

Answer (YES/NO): NO